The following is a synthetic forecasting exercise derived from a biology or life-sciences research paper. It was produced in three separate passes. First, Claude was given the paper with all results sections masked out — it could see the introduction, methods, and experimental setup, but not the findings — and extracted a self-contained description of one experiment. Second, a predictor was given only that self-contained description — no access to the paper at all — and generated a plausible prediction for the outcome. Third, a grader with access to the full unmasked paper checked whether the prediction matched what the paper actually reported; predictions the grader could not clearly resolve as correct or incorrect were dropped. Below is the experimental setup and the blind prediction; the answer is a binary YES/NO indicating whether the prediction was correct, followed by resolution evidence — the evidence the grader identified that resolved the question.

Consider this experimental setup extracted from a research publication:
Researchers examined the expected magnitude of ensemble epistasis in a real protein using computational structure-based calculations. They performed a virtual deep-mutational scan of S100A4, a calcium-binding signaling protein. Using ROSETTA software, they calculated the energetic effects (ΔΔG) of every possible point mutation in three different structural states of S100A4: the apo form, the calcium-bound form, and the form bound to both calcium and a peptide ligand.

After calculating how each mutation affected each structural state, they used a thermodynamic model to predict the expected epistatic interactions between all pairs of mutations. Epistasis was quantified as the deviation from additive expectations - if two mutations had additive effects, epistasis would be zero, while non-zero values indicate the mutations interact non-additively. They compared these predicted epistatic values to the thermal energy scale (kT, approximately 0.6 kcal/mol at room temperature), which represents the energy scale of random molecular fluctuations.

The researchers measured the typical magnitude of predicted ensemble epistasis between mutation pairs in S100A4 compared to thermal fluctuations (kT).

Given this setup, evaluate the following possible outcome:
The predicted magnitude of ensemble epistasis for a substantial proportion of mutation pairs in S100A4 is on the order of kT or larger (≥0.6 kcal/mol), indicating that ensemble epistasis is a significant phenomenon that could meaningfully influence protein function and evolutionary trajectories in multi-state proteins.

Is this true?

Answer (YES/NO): YES